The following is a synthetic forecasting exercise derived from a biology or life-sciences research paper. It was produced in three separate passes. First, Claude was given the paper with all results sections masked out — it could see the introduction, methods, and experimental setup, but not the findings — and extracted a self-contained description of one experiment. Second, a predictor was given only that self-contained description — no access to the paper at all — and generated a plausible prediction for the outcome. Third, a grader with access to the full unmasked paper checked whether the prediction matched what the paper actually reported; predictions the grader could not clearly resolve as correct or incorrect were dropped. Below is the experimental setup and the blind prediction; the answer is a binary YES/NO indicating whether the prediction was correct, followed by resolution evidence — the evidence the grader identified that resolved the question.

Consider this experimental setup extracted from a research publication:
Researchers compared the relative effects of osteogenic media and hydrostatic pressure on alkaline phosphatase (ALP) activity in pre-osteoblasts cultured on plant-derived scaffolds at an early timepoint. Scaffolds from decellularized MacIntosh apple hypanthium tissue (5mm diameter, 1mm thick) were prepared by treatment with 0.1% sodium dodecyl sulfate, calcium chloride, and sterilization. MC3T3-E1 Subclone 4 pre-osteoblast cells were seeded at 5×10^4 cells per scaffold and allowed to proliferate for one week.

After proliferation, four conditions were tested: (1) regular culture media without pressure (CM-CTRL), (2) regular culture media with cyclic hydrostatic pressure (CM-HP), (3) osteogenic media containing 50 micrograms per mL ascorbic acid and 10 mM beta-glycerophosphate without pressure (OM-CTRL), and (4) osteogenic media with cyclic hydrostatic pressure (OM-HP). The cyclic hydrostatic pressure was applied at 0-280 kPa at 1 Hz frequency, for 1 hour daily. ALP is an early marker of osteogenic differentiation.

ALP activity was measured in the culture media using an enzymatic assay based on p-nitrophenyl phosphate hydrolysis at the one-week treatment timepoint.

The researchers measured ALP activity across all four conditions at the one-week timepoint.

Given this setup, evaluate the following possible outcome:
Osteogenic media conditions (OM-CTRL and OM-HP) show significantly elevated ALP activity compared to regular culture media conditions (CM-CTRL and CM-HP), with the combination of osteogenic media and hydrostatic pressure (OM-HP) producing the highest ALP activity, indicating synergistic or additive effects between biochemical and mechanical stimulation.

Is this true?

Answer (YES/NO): NO